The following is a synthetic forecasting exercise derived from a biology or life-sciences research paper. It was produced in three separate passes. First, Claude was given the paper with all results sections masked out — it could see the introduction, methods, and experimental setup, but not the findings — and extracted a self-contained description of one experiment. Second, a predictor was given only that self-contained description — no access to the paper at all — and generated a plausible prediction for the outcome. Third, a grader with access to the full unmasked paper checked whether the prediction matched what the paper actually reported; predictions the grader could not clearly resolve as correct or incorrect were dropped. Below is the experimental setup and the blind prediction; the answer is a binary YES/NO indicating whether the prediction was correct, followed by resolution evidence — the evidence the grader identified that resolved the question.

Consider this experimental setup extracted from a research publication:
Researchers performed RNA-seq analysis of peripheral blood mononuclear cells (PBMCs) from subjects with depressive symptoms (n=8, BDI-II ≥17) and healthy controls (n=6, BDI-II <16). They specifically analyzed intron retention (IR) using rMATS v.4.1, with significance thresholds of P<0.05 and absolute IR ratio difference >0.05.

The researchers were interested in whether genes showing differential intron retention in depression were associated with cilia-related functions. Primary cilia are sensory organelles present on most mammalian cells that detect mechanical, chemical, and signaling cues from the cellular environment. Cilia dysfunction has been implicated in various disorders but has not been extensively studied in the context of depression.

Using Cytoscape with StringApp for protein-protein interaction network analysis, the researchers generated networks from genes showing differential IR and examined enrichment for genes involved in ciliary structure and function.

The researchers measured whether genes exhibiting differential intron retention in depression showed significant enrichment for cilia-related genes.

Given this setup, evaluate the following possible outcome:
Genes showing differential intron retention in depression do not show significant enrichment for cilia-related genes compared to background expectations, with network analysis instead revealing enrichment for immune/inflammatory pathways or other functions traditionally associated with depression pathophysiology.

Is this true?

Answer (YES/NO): NO